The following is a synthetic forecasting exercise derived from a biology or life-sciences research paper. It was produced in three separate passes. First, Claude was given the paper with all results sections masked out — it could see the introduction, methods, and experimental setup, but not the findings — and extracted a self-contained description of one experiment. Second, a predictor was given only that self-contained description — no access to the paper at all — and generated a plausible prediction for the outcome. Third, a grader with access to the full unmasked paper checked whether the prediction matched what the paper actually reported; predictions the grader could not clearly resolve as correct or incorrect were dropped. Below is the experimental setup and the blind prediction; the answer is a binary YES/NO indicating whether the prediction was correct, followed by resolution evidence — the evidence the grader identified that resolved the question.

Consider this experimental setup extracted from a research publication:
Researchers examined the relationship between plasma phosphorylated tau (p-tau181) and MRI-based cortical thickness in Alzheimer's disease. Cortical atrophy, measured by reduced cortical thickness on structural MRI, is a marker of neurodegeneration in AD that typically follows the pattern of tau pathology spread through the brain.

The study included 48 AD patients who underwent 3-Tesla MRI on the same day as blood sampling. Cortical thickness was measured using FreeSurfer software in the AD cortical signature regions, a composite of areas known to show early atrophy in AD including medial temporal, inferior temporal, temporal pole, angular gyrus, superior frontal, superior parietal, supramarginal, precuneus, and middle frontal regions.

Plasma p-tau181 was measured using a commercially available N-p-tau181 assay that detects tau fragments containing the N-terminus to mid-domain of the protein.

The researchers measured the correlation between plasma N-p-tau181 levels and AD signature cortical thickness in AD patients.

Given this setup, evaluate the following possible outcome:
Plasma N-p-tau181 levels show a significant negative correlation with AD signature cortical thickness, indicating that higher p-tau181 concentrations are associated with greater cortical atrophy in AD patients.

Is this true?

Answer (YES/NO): NO